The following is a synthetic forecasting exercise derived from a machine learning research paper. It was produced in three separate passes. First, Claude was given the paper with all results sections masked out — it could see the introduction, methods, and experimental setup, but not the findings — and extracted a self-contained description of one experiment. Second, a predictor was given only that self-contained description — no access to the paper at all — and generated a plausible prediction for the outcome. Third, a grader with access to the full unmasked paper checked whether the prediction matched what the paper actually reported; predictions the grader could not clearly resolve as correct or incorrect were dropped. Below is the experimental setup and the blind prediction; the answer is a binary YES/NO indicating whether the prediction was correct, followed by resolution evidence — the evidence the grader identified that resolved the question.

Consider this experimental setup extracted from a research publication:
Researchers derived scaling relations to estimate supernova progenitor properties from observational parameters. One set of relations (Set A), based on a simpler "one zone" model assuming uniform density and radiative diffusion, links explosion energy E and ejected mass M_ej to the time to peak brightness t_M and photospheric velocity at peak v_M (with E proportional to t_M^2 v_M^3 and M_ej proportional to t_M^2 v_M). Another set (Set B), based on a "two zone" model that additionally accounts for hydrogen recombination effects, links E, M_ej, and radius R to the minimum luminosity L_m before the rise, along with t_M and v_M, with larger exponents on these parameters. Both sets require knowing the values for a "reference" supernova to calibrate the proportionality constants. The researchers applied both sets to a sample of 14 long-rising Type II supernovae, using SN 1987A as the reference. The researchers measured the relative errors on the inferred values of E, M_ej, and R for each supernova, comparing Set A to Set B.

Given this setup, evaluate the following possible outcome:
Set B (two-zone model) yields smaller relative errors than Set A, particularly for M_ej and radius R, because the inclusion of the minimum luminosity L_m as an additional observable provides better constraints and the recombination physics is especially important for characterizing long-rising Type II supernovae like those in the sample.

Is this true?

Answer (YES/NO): NO